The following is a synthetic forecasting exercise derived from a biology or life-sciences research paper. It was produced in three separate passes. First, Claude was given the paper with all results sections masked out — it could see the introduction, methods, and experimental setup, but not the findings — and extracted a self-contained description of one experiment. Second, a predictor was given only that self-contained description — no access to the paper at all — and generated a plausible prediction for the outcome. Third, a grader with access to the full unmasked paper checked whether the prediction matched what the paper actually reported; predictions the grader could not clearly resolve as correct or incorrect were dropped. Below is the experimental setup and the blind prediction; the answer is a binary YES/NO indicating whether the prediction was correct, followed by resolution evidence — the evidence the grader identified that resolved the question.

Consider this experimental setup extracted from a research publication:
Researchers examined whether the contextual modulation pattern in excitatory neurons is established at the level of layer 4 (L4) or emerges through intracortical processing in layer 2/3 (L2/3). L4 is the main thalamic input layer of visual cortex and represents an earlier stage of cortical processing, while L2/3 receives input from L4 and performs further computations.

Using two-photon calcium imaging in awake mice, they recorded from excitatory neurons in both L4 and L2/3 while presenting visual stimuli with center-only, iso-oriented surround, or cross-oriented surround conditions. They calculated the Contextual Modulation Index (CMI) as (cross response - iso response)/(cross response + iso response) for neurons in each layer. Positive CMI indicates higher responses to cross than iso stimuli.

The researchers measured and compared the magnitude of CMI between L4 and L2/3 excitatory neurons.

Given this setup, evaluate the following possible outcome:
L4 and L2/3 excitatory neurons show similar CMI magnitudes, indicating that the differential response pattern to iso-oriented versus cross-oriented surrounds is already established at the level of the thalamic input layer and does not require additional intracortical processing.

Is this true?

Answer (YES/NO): NO